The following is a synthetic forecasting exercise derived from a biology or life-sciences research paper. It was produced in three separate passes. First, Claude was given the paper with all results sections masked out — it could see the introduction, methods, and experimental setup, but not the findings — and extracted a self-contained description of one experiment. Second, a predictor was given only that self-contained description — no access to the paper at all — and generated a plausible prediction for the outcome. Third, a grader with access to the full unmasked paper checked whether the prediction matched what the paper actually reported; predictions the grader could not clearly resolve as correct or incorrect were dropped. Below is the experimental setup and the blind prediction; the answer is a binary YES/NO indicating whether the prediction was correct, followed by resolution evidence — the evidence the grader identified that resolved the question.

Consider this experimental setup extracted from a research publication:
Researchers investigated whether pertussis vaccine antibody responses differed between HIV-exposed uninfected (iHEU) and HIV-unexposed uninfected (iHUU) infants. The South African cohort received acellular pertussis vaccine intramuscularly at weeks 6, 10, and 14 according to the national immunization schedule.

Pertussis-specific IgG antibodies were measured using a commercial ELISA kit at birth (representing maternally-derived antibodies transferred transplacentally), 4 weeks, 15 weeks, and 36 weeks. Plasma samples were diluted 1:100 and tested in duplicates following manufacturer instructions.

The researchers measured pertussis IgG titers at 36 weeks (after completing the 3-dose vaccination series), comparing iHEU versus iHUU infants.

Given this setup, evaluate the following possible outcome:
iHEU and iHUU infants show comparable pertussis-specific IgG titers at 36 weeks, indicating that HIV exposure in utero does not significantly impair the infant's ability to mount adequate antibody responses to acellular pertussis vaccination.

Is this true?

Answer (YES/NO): NO